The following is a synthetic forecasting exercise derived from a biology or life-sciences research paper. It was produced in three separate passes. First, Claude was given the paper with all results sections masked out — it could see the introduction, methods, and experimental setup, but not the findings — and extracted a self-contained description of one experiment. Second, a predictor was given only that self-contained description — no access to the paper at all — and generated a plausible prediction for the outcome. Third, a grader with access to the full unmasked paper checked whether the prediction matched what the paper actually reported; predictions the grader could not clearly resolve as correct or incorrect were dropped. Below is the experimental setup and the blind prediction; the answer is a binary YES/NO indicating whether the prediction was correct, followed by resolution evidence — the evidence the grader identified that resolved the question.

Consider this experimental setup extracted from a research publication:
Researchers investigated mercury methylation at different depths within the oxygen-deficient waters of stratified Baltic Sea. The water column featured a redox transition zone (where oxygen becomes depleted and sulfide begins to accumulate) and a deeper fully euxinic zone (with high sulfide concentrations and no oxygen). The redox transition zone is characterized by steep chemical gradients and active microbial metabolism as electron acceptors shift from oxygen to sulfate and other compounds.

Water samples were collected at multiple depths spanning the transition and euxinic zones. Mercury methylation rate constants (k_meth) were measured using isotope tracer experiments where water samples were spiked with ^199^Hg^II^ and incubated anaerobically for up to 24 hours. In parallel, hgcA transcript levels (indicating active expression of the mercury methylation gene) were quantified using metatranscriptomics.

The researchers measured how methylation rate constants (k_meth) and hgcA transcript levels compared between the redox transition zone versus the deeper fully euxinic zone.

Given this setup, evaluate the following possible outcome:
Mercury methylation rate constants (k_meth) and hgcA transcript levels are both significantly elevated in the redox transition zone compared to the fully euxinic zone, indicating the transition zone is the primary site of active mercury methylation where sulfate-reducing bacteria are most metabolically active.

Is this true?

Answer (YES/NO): NO